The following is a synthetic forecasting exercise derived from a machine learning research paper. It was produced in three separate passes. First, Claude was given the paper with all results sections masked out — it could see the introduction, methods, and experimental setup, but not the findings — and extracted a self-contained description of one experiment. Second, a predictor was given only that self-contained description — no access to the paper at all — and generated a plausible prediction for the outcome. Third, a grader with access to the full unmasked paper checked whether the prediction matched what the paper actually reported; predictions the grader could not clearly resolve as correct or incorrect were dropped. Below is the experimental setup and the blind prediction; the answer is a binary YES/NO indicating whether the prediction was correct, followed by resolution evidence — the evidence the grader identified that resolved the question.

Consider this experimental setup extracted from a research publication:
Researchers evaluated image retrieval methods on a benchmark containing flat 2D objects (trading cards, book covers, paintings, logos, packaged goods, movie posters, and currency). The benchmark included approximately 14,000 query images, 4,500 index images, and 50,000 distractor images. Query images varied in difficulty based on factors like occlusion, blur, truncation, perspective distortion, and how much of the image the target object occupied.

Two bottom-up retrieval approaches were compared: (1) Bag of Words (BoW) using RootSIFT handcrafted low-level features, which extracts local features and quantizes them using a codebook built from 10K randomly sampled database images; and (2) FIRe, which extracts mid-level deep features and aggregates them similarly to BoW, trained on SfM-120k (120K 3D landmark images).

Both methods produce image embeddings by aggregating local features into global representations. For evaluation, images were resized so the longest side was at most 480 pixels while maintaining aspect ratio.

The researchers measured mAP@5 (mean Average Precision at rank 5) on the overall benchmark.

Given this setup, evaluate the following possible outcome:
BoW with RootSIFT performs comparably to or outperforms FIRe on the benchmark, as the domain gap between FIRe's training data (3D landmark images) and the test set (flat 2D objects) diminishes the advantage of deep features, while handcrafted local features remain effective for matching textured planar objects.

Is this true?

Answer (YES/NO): NO